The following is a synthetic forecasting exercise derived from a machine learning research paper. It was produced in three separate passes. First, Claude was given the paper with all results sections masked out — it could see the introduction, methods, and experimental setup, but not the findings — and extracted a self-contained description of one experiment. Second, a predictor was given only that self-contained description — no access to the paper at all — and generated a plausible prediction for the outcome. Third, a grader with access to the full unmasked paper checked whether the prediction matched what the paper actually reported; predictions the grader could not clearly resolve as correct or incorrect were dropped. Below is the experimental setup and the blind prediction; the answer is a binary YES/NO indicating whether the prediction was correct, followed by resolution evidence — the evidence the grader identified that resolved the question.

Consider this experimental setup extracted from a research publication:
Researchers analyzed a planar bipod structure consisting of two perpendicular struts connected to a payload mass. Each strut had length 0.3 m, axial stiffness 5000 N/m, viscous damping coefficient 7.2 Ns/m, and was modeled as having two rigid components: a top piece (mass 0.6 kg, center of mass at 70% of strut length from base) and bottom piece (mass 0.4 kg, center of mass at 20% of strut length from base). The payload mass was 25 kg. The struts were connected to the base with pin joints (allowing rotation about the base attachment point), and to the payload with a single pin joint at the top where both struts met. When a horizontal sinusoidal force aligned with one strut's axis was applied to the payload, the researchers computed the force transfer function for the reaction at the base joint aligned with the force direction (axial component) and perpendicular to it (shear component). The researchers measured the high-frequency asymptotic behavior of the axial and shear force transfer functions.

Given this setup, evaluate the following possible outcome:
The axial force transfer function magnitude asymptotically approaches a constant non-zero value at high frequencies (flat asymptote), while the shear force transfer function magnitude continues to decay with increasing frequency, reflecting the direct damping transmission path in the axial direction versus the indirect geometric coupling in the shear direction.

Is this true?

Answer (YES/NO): NO